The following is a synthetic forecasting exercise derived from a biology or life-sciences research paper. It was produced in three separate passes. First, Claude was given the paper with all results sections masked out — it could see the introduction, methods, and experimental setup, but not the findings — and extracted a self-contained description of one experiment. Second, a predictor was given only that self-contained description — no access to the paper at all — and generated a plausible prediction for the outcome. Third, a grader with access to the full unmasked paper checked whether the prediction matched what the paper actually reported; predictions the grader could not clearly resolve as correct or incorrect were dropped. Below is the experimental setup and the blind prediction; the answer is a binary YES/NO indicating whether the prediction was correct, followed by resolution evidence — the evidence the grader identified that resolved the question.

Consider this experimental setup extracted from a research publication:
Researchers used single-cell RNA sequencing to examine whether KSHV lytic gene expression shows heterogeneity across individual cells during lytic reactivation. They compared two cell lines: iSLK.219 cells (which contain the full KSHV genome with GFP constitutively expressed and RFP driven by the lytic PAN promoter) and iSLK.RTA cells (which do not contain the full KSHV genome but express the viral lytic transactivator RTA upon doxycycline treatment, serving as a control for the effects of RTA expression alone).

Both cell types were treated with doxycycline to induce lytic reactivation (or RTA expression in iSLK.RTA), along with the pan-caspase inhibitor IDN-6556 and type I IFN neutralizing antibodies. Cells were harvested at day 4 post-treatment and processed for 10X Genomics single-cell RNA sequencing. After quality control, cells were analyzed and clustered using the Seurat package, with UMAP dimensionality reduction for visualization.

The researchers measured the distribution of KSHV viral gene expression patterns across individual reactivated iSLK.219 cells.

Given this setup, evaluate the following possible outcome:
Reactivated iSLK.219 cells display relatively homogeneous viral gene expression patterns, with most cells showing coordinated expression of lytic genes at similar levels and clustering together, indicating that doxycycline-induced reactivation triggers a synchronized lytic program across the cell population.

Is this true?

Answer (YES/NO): NO